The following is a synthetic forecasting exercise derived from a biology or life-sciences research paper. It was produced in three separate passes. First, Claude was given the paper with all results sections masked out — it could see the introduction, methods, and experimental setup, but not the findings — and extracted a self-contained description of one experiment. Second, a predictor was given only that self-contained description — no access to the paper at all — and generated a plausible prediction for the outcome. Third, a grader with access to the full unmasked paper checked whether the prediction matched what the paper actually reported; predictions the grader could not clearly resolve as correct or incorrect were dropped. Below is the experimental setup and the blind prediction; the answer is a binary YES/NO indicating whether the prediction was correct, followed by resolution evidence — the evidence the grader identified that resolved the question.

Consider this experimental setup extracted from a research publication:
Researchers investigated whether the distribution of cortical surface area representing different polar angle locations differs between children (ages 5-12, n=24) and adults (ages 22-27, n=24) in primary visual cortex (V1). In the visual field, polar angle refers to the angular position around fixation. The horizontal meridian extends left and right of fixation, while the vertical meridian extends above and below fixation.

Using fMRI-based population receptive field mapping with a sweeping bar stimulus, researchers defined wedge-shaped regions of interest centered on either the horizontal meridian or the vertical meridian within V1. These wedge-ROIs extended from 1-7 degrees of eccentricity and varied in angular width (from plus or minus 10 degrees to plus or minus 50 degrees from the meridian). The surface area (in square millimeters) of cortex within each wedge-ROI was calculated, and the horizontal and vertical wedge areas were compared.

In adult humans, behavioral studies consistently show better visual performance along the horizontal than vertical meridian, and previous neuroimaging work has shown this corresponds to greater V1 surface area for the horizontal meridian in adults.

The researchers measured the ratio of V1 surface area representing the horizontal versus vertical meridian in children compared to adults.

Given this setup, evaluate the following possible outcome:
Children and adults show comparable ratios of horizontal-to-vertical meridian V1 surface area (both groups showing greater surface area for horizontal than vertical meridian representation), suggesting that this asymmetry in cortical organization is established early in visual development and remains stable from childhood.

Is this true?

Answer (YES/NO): YES